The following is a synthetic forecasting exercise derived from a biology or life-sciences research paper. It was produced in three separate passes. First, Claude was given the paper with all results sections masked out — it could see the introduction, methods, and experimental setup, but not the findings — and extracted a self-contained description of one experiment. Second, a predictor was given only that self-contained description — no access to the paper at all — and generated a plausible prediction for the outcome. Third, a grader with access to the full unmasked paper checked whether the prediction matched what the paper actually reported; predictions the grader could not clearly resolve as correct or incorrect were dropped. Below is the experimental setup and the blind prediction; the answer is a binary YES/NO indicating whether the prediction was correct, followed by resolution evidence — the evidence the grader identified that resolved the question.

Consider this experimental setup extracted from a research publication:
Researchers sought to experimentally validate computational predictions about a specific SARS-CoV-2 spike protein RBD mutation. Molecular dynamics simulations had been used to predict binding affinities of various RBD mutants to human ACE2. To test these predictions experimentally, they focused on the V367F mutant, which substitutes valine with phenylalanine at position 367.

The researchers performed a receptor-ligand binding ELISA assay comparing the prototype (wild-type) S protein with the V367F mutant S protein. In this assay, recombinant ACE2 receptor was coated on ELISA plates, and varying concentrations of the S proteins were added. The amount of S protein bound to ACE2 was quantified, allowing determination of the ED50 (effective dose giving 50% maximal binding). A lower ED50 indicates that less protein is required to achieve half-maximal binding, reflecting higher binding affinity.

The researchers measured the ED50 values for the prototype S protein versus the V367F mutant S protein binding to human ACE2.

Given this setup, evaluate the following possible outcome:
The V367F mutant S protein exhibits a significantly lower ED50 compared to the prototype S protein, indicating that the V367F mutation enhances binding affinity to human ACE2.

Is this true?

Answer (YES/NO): YES